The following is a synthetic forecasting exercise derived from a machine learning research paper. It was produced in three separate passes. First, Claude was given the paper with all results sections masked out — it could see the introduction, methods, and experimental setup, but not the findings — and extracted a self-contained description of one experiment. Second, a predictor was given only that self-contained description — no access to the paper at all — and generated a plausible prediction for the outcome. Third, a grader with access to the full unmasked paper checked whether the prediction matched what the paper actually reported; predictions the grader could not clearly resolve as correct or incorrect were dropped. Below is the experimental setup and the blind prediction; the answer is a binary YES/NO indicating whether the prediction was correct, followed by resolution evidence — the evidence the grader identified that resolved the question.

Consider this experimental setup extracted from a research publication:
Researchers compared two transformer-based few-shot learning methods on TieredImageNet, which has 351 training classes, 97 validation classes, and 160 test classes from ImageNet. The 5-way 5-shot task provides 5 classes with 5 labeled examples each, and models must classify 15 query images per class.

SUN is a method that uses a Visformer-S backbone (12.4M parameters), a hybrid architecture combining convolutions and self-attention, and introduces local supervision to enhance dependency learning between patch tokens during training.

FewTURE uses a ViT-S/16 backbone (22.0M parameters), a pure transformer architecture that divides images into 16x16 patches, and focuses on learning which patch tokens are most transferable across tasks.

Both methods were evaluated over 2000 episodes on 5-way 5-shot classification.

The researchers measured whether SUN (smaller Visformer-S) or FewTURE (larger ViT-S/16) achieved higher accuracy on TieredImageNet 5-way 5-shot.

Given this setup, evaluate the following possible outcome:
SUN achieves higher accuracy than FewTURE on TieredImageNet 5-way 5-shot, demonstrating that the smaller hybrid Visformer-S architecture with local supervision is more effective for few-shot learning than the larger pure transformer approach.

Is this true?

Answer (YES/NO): YES